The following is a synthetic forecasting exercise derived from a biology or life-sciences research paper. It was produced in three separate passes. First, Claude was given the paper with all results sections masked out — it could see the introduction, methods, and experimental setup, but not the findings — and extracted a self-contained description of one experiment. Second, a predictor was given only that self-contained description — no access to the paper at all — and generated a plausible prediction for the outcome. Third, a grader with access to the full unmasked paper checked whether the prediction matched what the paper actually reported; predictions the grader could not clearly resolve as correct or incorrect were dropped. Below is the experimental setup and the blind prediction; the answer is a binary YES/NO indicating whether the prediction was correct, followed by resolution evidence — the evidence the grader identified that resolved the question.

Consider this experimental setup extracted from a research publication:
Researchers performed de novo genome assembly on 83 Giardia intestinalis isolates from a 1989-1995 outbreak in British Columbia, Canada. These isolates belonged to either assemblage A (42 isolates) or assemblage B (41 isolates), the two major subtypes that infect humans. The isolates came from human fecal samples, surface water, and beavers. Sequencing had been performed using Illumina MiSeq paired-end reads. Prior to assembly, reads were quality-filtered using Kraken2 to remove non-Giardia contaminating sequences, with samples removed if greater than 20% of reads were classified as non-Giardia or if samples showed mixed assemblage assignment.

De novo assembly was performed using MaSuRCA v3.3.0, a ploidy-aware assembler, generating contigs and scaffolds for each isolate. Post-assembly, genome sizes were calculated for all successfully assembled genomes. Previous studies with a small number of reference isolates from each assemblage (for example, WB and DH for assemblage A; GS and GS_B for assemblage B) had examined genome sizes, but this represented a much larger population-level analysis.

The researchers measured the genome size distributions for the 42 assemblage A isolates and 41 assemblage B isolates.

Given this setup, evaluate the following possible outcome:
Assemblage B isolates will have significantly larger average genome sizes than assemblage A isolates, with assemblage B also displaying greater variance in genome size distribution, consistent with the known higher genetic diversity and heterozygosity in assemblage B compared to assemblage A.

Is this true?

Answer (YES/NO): YES